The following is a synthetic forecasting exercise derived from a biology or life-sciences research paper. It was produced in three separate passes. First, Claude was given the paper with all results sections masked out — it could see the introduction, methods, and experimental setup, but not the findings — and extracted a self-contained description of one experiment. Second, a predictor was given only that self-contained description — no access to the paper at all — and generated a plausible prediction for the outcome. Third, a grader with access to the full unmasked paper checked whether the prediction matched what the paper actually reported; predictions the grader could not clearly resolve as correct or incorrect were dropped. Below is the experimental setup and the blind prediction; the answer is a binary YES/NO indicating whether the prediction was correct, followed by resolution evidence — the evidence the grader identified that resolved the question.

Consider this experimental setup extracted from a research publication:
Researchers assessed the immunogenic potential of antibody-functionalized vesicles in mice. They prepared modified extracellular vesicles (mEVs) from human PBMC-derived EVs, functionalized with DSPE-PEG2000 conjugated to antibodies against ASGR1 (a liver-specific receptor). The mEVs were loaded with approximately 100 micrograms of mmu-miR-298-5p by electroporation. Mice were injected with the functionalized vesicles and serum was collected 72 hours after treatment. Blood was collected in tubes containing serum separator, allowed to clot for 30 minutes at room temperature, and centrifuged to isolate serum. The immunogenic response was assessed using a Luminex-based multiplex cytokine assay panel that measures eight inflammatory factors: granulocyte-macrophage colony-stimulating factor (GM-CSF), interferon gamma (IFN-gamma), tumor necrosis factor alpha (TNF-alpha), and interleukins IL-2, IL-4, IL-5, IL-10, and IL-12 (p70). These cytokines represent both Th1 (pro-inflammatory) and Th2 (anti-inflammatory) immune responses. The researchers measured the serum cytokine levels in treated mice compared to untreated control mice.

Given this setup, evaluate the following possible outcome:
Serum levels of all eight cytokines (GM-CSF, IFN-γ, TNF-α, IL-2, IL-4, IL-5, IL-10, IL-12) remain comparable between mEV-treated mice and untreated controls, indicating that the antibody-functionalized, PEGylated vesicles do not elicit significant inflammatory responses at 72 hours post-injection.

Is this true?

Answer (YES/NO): YES